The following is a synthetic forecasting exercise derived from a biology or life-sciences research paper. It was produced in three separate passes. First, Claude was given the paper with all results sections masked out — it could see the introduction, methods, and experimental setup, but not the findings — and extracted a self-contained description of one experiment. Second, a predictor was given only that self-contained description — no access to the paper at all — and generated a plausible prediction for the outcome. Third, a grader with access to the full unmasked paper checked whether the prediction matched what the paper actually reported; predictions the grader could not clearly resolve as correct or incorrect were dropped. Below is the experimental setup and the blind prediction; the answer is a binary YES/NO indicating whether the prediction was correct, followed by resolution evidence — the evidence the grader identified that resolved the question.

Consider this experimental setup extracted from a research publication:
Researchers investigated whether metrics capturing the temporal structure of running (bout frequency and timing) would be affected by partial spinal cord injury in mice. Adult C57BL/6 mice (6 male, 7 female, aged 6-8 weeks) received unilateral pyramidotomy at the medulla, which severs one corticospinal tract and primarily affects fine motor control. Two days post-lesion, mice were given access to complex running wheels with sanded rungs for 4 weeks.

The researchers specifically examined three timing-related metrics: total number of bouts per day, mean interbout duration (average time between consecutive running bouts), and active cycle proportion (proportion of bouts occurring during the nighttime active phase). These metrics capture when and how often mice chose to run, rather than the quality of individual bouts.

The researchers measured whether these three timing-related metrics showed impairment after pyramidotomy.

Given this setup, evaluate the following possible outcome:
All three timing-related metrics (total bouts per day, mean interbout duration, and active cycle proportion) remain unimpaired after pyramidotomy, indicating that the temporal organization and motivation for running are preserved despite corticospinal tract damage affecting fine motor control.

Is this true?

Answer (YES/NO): YES